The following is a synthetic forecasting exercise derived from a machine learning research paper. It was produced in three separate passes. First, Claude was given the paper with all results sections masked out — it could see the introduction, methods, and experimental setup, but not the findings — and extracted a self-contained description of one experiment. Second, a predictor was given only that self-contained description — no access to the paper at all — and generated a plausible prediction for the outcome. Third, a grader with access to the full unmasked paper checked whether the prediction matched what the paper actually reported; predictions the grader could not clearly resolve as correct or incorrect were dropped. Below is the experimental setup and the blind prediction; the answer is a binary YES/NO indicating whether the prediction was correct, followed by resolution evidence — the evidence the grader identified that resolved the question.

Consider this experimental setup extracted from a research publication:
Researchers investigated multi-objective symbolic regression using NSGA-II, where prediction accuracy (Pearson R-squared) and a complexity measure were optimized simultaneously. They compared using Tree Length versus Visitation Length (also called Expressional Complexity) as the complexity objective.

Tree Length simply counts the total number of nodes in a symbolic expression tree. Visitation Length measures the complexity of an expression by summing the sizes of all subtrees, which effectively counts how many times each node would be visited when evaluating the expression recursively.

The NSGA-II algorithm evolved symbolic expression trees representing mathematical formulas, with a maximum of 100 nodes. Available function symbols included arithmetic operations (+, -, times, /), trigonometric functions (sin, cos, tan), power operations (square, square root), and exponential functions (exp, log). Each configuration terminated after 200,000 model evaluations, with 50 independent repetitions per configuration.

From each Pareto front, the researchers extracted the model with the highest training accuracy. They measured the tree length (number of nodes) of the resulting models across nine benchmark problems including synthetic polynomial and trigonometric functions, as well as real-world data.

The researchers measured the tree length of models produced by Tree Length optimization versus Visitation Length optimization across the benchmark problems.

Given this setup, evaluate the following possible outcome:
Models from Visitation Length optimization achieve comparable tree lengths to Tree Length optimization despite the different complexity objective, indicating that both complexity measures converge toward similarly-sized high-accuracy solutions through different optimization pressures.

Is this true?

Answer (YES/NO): YES